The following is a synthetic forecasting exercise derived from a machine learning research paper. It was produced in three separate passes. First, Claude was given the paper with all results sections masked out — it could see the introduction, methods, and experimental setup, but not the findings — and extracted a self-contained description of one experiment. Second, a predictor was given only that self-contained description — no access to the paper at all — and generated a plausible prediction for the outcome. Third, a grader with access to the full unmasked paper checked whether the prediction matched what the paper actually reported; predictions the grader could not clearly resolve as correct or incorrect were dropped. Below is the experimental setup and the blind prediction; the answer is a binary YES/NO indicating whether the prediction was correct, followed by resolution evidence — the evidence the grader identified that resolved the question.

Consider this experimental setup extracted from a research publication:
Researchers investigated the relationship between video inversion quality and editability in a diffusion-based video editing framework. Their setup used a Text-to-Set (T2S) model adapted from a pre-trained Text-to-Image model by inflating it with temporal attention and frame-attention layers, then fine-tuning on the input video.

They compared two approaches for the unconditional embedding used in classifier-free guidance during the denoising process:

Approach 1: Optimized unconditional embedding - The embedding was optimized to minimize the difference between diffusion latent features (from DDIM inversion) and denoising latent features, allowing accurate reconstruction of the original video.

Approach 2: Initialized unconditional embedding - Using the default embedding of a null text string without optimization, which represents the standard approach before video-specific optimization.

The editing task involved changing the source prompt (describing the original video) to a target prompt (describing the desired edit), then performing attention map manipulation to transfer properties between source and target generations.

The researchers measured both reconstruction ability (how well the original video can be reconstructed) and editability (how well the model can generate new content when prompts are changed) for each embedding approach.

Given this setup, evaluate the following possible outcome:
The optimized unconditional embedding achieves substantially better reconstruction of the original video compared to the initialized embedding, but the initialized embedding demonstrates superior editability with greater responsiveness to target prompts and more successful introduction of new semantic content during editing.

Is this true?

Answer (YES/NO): YES